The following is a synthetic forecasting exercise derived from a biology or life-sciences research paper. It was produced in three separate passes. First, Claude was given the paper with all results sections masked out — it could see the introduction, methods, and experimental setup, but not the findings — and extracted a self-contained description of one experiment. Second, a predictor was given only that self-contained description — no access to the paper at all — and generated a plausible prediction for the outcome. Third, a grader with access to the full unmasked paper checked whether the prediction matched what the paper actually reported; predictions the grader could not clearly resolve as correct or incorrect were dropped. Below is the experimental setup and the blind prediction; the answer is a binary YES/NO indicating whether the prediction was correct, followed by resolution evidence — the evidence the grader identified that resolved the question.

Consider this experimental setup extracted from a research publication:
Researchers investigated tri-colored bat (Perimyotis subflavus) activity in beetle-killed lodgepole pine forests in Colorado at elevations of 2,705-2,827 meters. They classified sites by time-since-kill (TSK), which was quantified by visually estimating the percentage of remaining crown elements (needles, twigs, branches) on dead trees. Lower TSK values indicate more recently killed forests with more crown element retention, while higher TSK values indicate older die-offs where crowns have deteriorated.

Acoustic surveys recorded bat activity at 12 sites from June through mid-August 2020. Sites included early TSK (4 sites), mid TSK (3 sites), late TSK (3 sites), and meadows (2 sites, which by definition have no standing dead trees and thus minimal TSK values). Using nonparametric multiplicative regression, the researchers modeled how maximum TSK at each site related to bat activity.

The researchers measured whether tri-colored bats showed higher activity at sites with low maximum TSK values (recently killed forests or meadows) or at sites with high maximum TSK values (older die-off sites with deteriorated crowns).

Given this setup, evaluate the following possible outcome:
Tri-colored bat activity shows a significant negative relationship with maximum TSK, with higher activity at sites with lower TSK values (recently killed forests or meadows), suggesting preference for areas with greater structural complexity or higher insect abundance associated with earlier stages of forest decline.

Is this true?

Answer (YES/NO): YES